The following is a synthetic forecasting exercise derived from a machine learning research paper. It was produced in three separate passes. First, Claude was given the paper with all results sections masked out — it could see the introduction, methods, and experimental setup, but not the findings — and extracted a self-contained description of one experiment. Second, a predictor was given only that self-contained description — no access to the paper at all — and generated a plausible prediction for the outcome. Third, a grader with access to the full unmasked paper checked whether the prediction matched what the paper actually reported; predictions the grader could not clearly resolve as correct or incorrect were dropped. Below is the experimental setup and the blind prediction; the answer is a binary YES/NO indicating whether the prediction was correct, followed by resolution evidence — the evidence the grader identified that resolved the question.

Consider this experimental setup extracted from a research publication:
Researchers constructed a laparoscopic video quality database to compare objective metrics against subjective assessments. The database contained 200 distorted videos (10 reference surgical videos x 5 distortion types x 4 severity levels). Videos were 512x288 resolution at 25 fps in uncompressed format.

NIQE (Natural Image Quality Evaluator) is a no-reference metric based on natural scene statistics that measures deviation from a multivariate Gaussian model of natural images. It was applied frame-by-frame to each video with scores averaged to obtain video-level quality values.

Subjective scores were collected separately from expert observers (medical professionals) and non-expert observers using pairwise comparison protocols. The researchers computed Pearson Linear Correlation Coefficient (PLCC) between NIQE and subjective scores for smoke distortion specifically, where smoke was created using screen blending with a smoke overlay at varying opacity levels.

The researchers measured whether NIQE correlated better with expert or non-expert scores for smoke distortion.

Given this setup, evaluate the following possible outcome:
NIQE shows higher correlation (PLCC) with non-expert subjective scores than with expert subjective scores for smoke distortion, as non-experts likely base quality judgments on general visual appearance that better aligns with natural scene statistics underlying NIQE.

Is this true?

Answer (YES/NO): NO